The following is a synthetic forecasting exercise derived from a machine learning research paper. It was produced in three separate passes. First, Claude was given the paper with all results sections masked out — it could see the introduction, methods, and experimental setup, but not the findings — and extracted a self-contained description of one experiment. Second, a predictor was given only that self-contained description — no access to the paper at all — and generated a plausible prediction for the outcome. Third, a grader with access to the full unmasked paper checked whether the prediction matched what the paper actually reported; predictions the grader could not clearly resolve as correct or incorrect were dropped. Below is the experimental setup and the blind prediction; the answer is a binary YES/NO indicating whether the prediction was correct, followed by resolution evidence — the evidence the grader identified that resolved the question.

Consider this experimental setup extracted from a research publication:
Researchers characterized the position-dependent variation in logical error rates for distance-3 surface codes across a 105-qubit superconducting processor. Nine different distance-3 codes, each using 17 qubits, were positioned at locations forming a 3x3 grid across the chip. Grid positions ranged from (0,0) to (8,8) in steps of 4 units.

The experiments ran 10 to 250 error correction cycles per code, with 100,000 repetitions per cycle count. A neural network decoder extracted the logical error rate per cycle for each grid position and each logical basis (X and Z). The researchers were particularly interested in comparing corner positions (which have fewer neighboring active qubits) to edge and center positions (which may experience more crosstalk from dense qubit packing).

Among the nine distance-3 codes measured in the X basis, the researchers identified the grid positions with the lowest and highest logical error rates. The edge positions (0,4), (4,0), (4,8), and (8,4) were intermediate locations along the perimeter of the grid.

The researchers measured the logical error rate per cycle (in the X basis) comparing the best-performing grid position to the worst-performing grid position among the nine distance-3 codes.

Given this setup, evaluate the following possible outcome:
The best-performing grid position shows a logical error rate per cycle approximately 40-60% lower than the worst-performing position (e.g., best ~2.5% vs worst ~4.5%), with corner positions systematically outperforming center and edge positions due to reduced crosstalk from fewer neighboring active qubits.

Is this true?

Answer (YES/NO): NO